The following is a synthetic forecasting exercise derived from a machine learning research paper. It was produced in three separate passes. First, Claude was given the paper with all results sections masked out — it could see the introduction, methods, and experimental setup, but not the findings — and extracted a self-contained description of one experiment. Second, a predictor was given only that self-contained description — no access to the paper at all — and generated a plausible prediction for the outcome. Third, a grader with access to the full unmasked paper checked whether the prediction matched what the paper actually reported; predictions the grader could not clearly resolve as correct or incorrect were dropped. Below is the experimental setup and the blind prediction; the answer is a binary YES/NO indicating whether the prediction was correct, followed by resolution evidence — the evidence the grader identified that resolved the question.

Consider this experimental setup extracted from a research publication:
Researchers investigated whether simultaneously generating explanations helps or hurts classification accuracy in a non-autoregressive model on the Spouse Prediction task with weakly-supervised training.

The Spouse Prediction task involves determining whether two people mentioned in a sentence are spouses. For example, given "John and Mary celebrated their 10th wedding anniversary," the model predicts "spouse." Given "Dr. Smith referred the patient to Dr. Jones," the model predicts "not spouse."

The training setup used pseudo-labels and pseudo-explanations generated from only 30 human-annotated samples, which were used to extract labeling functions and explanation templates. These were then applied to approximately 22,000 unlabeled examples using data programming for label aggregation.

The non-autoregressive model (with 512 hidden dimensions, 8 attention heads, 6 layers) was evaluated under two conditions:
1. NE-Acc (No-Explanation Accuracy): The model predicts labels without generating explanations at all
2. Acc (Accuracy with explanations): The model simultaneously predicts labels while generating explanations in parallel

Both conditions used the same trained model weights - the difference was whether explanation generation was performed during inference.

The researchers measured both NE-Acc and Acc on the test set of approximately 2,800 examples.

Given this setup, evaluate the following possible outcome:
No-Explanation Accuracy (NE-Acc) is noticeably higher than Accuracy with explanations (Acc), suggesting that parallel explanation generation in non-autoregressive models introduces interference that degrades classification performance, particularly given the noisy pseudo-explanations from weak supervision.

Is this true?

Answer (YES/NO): NO